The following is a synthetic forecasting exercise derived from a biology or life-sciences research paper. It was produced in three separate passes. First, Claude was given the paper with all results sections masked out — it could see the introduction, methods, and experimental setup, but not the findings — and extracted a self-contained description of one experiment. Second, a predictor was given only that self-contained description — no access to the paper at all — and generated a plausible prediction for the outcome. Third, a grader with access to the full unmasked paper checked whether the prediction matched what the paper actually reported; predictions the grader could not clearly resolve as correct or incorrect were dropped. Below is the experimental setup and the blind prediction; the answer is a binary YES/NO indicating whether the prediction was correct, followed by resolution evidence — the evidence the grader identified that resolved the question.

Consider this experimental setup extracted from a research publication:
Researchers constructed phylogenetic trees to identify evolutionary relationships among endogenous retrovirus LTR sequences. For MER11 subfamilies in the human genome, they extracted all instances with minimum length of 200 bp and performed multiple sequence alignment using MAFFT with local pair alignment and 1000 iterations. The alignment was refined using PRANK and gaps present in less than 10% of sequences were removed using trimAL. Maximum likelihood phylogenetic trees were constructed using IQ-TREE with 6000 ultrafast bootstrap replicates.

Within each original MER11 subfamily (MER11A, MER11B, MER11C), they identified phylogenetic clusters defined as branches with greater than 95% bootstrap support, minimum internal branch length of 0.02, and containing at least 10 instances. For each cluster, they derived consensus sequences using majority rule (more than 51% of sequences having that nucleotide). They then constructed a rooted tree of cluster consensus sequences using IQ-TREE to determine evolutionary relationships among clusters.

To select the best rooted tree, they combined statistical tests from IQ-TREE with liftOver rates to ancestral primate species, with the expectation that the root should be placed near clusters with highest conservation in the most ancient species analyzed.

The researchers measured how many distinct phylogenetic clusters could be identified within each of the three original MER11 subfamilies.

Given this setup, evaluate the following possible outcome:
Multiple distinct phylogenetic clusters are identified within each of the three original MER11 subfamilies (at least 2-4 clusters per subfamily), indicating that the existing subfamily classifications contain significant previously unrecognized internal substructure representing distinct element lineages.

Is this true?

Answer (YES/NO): YES